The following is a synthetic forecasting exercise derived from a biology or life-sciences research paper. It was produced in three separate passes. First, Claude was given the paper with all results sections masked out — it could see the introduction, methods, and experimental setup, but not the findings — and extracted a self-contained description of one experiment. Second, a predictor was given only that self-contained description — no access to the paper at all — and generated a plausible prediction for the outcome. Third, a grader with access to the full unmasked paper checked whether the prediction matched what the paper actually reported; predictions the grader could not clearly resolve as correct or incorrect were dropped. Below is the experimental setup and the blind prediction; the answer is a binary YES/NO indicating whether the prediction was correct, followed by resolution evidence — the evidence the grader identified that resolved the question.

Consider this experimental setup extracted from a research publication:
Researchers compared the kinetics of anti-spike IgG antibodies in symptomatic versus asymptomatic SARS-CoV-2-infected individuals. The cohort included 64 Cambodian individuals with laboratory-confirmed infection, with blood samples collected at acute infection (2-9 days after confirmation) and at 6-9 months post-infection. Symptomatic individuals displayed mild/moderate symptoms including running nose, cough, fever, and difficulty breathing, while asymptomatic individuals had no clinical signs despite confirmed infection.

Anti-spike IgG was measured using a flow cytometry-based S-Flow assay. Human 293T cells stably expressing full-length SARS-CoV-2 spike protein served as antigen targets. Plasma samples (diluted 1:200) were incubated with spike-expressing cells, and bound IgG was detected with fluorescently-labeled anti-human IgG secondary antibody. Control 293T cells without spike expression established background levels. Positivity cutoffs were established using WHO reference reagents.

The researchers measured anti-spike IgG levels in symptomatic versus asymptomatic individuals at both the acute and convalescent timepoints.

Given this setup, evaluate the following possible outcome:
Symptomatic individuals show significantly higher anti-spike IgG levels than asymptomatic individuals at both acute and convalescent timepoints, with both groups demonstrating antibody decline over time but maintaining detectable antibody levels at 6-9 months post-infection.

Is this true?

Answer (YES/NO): NO